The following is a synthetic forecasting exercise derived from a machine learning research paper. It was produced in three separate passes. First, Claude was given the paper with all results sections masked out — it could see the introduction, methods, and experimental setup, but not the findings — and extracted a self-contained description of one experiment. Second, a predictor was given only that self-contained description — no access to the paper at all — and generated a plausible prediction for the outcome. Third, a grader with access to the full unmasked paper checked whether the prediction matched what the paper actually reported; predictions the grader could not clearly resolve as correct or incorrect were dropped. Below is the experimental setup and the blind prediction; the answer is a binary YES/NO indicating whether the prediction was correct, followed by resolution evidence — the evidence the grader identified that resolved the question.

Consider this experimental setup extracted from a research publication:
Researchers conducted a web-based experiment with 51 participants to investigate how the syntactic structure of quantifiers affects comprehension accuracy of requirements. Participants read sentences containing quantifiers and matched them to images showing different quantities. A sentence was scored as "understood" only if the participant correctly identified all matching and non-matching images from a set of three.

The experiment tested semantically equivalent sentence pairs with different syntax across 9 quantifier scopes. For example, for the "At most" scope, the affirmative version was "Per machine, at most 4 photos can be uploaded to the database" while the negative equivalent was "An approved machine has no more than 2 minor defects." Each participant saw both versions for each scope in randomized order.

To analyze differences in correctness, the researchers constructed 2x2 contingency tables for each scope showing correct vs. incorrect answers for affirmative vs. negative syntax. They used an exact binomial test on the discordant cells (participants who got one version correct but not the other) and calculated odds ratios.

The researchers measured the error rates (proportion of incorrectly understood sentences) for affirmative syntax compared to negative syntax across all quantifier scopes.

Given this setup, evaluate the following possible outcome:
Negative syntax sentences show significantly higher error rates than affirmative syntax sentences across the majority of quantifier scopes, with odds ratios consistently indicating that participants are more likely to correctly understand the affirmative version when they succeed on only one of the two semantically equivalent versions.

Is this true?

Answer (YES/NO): NO